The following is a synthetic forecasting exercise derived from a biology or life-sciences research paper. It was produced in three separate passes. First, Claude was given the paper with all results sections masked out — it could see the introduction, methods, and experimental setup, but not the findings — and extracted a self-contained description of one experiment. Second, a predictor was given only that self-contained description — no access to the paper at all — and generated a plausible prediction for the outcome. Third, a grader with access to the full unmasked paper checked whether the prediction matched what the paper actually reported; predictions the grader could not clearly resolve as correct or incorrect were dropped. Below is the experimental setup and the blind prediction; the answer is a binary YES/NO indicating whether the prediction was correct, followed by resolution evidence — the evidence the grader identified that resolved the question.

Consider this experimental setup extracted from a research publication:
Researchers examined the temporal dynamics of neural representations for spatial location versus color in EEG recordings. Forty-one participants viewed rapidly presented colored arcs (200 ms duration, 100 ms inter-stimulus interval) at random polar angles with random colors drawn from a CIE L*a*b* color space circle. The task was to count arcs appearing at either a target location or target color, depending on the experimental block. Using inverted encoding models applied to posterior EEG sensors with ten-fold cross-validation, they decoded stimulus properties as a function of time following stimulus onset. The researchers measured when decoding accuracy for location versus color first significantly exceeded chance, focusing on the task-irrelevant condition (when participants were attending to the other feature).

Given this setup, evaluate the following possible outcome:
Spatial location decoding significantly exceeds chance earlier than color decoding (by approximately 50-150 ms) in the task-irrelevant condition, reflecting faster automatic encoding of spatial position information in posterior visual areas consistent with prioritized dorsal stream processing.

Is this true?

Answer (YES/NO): NO